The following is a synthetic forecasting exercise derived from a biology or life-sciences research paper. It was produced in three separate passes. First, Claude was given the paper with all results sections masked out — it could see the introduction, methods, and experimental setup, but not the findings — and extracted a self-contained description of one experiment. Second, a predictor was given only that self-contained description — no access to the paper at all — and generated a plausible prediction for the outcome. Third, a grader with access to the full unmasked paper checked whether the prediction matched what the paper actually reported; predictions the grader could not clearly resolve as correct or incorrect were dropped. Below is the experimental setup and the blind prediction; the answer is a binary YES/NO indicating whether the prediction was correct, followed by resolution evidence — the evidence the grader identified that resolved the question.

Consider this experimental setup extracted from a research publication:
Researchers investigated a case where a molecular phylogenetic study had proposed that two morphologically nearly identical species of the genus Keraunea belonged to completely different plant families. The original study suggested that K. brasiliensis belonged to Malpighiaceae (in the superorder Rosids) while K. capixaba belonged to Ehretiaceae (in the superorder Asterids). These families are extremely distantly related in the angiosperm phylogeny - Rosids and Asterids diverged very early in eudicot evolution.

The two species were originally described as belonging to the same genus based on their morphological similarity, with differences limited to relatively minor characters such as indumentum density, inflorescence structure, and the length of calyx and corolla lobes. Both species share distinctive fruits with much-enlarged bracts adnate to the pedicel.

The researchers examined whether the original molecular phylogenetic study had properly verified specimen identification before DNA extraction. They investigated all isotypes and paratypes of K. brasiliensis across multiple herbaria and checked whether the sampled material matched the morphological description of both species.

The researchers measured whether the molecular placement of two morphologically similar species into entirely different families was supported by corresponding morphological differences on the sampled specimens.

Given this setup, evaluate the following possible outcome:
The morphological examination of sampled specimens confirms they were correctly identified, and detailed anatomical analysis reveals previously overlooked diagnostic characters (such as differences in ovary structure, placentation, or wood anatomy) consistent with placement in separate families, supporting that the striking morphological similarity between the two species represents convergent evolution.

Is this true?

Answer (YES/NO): NO